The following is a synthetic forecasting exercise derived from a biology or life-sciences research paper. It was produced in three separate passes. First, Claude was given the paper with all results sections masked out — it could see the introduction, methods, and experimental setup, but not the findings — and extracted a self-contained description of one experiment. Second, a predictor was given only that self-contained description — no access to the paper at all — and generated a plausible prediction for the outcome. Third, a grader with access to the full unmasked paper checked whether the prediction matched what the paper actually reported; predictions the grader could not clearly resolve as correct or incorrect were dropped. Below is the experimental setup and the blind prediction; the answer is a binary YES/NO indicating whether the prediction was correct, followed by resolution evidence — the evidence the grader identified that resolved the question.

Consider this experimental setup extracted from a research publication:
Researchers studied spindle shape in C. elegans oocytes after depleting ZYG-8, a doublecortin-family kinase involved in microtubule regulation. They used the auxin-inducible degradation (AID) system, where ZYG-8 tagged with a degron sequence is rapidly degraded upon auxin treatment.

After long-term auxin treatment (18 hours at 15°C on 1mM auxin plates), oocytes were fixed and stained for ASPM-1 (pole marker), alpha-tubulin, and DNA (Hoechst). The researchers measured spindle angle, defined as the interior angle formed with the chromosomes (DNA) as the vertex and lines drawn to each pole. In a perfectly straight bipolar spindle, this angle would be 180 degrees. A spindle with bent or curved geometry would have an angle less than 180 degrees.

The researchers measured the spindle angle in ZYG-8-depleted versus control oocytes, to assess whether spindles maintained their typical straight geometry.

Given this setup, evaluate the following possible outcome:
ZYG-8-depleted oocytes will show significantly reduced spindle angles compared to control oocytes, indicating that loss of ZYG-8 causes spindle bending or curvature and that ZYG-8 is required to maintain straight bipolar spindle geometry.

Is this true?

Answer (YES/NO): YES